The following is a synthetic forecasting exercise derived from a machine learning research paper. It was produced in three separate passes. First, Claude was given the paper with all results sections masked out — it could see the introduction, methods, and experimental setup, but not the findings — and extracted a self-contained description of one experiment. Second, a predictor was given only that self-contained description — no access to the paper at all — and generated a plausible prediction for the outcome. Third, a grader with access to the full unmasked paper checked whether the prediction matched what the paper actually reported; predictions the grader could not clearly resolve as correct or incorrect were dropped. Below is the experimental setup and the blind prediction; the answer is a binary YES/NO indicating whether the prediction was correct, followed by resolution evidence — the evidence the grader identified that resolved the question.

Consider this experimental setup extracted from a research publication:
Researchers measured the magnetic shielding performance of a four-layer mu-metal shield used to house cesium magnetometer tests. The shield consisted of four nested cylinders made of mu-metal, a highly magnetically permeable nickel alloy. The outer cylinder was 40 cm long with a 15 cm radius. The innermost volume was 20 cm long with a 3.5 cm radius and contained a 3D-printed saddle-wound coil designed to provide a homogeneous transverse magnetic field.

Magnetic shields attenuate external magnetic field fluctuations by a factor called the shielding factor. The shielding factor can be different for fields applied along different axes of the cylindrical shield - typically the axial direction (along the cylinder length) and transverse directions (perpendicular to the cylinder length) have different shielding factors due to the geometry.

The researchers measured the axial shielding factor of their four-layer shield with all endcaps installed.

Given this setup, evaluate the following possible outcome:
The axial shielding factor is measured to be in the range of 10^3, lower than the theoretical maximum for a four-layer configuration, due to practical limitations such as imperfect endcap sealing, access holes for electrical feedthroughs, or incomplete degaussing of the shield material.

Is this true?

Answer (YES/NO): NO